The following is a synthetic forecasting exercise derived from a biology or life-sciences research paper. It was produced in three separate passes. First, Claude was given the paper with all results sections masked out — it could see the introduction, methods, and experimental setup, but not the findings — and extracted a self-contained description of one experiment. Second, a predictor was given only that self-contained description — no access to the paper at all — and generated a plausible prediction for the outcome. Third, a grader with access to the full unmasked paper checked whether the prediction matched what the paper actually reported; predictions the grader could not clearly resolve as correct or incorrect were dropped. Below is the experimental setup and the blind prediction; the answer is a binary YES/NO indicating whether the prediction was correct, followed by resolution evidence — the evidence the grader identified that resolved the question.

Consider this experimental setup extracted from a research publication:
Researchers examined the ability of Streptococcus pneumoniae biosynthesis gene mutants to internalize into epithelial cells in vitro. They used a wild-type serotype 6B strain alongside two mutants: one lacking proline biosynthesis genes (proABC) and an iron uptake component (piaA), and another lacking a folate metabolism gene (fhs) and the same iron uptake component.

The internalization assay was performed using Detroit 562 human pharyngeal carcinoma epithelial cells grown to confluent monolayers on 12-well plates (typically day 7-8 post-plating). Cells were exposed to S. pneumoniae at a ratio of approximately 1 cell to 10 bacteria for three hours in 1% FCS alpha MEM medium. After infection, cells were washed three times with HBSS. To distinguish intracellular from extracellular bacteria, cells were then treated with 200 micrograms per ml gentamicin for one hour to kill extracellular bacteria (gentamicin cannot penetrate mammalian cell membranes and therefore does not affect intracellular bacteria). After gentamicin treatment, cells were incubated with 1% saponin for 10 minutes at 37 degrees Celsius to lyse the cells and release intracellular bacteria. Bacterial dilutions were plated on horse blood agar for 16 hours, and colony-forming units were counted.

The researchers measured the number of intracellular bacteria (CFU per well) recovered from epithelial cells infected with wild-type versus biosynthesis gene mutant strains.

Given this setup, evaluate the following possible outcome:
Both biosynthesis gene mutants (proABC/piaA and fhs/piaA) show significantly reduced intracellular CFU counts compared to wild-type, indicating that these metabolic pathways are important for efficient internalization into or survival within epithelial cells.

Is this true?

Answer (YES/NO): NO